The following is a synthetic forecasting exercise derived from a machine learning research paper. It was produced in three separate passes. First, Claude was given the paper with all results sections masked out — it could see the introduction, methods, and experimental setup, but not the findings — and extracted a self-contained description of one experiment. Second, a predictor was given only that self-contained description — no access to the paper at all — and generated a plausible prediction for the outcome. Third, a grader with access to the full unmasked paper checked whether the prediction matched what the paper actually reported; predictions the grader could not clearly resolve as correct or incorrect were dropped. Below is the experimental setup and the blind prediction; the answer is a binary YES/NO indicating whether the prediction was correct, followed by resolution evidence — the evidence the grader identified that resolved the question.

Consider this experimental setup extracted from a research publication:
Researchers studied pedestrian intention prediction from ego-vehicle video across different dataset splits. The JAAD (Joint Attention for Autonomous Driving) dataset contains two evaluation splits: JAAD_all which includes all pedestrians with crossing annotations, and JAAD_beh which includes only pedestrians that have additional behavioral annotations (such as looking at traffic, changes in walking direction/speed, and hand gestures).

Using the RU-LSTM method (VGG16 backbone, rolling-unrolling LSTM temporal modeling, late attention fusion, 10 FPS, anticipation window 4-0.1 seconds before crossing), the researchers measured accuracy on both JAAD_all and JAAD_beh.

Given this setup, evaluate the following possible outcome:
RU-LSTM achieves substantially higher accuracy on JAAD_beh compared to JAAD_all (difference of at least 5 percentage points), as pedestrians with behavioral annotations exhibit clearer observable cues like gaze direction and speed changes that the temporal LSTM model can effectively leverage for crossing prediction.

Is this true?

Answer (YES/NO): NO